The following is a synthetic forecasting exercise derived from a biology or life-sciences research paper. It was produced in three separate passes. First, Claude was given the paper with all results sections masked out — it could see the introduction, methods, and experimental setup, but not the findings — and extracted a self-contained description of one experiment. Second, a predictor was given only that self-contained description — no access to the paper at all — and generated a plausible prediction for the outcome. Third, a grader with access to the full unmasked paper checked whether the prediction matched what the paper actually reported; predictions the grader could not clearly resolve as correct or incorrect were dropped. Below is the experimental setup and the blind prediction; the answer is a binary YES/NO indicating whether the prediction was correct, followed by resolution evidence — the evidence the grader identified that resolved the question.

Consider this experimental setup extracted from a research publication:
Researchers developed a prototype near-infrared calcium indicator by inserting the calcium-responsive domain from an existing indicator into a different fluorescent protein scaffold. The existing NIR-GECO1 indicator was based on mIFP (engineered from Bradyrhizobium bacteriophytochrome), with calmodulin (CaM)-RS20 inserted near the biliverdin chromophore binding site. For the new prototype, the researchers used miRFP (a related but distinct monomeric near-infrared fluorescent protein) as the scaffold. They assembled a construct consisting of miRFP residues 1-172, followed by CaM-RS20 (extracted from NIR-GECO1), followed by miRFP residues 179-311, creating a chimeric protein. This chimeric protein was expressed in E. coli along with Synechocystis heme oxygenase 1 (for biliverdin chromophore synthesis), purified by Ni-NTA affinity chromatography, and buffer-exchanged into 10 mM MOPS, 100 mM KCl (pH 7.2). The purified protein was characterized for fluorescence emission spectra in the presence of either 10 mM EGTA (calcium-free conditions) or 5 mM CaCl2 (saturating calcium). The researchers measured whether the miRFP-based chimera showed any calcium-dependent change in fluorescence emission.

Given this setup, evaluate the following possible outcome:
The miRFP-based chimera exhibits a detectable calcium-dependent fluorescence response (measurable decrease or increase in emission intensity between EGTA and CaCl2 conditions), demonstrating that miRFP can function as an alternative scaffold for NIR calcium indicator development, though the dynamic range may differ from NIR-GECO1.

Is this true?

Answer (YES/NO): YES